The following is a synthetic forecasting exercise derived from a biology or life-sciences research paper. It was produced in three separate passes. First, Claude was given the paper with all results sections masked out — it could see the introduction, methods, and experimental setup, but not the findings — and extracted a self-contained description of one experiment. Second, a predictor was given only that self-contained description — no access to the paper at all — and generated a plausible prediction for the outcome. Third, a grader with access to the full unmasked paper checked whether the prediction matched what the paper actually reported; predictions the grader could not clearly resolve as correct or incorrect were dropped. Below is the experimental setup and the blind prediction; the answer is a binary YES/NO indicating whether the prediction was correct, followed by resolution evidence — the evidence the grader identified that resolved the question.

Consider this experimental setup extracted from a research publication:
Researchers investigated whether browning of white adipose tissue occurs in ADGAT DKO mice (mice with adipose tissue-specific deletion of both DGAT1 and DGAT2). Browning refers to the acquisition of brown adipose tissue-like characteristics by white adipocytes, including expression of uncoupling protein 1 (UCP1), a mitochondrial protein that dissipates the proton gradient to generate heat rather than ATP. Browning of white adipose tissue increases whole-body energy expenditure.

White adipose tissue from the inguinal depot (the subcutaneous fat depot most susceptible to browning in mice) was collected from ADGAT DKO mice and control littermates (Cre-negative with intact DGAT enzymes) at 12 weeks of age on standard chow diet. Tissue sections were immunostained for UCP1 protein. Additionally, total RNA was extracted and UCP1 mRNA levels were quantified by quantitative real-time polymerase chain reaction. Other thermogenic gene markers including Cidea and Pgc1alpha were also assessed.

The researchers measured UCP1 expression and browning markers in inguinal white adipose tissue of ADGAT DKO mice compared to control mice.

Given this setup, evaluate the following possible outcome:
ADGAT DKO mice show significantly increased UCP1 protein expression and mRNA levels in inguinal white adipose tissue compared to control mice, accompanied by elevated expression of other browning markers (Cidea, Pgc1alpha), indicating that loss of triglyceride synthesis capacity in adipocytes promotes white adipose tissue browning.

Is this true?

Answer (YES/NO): YES